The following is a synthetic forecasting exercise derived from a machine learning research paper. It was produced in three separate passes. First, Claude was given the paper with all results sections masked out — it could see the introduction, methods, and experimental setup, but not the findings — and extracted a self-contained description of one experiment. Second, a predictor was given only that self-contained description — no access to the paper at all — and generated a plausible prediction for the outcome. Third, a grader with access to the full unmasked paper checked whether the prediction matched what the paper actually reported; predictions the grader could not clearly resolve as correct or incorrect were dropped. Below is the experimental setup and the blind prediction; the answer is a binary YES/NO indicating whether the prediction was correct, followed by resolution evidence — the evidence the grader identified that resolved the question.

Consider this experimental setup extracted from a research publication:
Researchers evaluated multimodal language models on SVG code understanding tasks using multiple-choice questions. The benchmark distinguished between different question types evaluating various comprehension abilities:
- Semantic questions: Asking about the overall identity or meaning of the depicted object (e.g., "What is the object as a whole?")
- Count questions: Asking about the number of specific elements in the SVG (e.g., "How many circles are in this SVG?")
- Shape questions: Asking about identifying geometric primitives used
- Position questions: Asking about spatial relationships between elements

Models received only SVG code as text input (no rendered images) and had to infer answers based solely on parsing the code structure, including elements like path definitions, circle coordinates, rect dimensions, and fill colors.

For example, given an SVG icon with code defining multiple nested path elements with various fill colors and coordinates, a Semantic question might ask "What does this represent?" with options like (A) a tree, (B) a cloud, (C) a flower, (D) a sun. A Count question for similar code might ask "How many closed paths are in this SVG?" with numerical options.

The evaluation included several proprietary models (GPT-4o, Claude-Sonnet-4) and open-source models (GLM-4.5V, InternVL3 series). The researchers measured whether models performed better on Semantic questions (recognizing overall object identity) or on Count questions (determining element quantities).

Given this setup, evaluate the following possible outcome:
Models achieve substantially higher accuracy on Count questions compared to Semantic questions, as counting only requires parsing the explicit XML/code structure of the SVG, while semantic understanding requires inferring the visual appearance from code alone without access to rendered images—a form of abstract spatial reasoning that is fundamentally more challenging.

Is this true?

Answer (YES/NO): NO